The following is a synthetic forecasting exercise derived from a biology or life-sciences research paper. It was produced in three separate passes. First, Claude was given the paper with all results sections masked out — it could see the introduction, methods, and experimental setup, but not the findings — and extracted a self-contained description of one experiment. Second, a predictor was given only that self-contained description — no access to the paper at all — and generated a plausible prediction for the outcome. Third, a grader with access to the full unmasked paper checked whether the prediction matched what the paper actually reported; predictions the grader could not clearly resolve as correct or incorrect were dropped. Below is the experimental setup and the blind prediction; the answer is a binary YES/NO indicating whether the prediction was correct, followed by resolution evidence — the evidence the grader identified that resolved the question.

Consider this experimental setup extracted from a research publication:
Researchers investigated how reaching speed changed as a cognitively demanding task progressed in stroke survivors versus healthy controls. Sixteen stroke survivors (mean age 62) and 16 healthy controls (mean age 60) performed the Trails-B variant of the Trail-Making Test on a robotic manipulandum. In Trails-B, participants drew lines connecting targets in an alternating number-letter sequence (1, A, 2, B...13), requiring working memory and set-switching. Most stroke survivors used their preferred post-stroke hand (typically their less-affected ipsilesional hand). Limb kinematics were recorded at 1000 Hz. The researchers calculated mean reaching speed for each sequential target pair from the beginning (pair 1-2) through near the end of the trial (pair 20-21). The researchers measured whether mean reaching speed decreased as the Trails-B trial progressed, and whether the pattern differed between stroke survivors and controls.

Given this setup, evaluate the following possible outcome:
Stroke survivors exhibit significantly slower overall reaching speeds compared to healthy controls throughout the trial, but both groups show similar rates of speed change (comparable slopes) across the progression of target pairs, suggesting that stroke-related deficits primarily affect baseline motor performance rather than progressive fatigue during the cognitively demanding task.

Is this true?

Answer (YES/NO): NO